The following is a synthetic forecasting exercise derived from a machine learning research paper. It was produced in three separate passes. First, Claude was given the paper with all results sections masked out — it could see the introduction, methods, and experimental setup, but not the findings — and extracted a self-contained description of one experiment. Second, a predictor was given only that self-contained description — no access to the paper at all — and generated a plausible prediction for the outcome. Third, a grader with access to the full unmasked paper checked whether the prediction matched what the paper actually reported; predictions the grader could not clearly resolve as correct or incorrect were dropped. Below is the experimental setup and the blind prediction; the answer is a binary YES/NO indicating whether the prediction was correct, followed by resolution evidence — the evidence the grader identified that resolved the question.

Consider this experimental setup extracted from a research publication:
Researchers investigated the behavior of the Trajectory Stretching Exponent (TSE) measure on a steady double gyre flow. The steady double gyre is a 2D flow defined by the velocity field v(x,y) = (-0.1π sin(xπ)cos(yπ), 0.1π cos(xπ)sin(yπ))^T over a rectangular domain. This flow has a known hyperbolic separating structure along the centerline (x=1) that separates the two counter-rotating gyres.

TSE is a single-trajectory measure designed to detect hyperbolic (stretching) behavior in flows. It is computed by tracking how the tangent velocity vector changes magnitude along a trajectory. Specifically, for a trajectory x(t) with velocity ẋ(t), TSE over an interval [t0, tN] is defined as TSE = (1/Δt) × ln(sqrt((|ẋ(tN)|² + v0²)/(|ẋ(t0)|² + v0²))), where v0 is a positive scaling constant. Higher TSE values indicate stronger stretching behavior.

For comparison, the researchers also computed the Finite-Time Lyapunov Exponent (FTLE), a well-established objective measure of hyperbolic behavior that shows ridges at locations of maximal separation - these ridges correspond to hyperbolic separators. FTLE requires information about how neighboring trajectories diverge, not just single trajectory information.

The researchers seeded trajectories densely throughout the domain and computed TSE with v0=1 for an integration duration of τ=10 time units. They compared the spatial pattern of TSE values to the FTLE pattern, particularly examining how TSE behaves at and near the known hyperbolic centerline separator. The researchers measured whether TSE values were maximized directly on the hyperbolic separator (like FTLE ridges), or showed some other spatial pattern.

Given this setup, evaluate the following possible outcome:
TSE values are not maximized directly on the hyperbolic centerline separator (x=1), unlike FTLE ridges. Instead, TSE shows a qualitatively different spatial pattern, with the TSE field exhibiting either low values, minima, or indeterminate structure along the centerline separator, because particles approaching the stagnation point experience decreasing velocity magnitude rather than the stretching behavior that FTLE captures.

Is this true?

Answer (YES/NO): YES